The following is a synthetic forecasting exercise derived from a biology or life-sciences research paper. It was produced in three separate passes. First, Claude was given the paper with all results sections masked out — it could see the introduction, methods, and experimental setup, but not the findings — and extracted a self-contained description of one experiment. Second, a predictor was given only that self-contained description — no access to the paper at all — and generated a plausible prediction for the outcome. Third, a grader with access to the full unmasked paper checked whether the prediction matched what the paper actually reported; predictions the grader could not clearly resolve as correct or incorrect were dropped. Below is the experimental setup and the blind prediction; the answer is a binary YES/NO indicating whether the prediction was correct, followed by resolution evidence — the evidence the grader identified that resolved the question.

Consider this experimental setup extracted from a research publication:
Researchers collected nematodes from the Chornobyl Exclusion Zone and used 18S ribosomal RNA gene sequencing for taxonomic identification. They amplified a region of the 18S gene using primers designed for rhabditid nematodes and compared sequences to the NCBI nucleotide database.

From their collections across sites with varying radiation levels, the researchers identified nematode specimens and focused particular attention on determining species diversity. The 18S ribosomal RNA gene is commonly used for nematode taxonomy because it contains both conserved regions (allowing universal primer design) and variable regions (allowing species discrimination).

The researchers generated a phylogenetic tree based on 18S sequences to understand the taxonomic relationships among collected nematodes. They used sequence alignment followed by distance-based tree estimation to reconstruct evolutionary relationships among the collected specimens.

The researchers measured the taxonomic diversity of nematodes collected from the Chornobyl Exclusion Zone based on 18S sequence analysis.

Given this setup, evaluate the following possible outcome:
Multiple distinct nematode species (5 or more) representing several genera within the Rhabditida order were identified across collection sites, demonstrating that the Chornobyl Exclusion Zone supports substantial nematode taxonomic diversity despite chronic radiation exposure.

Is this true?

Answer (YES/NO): YES